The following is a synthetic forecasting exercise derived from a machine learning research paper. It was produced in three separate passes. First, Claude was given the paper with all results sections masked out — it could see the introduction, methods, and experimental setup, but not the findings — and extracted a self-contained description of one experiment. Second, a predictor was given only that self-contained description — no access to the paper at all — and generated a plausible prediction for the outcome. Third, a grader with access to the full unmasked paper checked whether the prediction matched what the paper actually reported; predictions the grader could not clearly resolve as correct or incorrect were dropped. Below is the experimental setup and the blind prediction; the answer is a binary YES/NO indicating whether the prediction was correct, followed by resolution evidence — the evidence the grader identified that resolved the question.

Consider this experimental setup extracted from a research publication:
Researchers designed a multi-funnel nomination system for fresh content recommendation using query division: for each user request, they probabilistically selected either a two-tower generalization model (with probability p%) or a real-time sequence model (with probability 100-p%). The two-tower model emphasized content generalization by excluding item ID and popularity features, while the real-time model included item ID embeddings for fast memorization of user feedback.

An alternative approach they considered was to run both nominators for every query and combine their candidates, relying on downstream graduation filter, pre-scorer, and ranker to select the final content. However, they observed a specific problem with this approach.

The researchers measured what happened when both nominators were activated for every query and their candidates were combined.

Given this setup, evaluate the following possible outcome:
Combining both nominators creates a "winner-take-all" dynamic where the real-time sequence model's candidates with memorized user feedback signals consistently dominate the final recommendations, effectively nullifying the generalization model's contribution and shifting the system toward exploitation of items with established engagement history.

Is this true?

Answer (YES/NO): YES